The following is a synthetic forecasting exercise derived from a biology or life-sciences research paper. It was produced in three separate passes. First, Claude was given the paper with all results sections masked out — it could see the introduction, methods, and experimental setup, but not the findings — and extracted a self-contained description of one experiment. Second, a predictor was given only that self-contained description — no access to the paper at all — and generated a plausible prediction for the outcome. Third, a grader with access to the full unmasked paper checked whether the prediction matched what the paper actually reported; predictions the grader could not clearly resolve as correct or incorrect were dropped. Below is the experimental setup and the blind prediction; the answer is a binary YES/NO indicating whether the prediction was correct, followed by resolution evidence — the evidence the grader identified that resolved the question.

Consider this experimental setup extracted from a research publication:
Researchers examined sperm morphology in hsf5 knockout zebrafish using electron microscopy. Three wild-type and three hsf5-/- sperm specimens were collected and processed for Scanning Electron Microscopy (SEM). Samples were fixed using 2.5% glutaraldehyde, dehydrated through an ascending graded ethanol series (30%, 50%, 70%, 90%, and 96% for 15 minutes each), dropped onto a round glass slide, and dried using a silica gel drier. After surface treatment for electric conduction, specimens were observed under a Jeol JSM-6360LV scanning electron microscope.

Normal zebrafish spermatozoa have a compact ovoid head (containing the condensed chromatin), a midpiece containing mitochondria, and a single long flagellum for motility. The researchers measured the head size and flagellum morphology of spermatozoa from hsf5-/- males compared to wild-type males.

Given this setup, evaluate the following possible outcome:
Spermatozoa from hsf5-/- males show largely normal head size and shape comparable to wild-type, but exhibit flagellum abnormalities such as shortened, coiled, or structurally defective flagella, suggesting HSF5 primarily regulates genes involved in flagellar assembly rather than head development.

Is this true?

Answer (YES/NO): NO